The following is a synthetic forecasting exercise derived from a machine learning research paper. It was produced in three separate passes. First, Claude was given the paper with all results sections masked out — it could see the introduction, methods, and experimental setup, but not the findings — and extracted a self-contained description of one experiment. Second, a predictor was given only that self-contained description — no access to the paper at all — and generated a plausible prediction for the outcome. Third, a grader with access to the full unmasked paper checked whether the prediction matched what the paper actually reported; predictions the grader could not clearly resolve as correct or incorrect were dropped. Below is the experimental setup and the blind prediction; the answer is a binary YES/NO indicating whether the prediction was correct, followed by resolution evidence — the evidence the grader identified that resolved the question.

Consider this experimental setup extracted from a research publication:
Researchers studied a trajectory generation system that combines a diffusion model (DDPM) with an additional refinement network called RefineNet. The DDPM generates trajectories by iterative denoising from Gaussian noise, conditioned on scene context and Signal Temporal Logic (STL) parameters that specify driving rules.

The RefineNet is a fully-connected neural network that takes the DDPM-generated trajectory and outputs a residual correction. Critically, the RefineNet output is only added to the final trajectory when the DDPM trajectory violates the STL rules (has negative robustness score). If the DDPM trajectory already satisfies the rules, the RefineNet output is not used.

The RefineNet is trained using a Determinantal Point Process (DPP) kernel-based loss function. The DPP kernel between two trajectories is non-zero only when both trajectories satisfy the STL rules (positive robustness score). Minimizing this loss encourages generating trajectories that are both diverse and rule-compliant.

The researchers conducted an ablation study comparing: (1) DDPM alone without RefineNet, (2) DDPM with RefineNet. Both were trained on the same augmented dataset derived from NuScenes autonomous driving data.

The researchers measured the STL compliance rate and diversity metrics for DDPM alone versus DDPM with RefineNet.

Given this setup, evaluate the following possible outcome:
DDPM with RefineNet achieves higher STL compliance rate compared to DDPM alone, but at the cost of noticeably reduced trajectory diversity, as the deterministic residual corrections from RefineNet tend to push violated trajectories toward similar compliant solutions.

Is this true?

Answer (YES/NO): NO